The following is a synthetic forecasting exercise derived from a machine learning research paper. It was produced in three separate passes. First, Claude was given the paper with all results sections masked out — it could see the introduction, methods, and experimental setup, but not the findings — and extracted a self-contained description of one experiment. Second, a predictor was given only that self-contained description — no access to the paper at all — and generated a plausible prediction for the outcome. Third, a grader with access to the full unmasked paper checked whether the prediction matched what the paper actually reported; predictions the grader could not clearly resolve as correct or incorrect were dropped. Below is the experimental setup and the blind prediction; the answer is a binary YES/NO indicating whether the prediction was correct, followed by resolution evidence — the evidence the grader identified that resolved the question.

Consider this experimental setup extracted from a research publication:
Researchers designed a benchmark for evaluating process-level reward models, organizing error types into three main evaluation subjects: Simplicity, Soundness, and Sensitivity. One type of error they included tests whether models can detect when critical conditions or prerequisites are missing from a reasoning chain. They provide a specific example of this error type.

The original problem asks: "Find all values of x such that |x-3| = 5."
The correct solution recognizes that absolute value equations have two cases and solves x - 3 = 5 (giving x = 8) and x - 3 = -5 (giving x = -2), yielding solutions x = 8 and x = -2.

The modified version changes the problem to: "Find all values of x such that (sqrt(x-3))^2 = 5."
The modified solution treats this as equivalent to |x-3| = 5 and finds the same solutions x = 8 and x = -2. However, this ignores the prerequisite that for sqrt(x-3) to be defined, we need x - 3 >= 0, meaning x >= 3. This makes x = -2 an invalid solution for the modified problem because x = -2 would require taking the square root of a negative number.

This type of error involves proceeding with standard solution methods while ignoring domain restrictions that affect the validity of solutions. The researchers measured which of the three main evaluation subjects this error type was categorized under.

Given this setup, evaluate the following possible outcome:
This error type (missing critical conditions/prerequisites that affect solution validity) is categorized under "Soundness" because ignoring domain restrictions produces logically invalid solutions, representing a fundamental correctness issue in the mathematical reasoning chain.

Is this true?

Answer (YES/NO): NO